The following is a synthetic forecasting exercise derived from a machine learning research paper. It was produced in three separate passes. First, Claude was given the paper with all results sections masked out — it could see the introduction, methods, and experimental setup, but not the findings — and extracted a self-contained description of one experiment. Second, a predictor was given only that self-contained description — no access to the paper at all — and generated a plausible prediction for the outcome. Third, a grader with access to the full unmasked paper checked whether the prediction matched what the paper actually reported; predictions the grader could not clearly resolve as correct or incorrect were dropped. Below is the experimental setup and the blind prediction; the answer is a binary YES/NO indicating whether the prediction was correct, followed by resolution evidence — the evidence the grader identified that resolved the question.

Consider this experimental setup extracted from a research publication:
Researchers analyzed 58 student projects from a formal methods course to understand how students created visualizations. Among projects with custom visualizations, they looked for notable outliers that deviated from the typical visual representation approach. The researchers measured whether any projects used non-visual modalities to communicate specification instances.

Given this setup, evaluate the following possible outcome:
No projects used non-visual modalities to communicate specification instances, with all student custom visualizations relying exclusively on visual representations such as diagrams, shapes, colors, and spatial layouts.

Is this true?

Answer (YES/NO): NO